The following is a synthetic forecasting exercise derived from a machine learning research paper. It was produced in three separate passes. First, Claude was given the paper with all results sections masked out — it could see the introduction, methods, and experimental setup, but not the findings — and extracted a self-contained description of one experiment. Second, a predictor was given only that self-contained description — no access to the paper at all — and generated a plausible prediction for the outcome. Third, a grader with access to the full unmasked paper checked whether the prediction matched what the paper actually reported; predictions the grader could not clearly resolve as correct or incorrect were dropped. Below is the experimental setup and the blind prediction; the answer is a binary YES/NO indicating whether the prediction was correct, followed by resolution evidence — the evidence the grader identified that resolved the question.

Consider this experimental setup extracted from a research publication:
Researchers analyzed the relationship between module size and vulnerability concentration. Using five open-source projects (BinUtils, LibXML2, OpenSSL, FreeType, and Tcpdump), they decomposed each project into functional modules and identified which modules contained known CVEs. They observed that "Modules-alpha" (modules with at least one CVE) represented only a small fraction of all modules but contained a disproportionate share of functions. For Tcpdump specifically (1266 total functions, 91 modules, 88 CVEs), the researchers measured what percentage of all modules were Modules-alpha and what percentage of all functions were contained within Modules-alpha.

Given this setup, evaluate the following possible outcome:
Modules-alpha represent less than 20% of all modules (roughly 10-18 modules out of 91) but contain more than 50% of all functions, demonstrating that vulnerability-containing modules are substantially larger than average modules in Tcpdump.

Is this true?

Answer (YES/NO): NO